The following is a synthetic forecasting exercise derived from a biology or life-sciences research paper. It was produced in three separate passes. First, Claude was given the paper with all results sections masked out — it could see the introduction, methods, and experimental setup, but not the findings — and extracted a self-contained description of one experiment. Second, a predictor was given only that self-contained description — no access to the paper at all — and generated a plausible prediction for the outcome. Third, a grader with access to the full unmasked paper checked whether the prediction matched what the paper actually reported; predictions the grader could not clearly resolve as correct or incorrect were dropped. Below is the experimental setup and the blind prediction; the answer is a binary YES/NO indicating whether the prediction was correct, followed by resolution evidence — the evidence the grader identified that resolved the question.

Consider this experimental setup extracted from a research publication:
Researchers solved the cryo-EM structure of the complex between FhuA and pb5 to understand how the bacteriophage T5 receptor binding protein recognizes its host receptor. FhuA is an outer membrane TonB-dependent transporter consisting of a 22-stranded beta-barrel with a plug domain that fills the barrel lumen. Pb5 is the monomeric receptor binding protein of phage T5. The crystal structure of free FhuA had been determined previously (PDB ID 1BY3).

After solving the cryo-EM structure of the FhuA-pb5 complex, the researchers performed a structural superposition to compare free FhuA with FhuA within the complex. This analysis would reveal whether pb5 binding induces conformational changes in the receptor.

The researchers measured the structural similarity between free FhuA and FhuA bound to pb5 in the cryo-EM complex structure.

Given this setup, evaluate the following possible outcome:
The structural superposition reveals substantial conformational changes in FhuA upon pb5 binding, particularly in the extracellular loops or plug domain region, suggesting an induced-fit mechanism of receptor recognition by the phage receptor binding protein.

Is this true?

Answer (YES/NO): NO